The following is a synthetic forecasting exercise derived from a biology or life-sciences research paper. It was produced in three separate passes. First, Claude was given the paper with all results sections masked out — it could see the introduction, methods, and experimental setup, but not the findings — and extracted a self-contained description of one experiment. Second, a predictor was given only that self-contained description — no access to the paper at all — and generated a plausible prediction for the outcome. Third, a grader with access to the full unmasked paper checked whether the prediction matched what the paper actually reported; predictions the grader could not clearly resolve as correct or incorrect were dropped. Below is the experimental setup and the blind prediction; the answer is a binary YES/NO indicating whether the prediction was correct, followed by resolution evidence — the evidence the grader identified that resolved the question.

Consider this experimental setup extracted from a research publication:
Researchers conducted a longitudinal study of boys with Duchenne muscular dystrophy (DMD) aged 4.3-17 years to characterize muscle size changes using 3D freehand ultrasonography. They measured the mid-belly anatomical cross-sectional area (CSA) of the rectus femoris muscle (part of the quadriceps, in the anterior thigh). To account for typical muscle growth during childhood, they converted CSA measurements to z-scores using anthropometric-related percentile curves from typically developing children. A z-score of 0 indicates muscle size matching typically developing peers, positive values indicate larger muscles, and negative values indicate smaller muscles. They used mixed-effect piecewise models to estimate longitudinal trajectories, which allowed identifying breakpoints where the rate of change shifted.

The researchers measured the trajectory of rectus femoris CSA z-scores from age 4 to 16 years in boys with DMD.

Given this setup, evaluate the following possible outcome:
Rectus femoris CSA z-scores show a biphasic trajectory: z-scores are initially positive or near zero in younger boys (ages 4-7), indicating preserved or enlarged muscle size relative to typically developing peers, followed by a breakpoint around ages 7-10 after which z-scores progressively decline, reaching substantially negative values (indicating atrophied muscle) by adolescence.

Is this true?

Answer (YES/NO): YES